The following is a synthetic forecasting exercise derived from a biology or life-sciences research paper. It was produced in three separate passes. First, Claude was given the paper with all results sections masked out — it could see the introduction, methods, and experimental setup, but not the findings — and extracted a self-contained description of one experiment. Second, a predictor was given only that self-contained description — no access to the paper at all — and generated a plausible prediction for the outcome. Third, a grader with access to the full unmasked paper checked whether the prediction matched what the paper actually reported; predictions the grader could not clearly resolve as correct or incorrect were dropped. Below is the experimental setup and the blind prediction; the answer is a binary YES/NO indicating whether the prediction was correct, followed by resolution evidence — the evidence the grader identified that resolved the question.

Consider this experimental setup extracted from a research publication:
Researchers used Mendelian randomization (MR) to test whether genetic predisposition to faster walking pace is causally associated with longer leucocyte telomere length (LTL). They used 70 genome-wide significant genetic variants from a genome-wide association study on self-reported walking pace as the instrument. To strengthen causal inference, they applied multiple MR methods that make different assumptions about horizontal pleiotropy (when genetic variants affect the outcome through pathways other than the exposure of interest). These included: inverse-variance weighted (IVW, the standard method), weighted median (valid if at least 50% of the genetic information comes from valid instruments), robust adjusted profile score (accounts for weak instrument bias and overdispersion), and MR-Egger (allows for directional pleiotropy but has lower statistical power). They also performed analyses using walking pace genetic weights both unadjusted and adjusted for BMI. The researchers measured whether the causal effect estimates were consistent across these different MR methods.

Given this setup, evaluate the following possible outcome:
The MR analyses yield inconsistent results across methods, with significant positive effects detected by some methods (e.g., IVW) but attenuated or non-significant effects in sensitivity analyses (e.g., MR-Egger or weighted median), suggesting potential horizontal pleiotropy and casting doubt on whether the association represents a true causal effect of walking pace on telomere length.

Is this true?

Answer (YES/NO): NO